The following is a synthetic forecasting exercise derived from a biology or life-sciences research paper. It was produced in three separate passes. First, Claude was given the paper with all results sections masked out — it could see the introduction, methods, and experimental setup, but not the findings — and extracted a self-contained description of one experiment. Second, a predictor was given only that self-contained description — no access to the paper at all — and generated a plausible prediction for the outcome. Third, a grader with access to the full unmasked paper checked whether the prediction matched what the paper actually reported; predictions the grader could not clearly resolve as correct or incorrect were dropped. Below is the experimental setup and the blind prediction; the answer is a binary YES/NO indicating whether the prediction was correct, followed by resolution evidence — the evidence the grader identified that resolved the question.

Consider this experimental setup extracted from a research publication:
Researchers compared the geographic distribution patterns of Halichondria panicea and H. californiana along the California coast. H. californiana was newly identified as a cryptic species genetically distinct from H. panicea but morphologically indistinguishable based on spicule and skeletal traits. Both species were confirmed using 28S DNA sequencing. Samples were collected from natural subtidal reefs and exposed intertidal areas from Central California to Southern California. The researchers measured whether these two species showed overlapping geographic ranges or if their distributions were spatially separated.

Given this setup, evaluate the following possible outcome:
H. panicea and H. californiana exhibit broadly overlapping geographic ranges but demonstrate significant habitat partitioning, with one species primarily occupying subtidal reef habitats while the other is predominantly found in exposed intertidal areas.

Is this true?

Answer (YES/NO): NO